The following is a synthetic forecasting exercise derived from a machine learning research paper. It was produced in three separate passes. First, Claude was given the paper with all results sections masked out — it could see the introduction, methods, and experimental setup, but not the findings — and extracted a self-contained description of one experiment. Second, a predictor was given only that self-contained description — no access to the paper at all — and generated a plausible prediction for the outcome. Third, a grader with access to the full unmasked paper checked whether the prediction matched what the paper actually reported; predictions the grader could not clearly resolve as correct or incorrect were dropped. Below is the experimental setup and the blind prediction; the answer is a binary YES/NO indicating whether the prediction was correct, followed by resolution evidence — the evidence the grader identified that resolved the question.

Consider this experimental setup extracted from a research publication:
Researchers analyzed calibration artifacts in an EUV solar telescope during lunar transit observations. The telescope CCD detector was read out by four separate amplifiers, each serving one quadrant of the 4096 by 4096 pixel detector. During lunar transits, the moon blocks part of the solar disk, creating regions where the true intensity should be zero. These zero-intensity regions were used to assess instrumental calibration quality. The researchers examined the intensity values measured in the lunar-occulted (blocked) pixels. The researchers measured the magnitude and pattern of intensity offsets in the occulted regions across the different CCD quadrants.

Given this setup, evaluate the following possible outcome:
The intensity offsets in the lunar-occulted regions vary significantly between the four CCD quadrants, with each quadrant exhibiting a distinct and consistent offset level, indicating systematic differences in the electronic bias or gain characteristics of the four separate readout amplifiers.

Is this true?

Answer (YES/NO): YES